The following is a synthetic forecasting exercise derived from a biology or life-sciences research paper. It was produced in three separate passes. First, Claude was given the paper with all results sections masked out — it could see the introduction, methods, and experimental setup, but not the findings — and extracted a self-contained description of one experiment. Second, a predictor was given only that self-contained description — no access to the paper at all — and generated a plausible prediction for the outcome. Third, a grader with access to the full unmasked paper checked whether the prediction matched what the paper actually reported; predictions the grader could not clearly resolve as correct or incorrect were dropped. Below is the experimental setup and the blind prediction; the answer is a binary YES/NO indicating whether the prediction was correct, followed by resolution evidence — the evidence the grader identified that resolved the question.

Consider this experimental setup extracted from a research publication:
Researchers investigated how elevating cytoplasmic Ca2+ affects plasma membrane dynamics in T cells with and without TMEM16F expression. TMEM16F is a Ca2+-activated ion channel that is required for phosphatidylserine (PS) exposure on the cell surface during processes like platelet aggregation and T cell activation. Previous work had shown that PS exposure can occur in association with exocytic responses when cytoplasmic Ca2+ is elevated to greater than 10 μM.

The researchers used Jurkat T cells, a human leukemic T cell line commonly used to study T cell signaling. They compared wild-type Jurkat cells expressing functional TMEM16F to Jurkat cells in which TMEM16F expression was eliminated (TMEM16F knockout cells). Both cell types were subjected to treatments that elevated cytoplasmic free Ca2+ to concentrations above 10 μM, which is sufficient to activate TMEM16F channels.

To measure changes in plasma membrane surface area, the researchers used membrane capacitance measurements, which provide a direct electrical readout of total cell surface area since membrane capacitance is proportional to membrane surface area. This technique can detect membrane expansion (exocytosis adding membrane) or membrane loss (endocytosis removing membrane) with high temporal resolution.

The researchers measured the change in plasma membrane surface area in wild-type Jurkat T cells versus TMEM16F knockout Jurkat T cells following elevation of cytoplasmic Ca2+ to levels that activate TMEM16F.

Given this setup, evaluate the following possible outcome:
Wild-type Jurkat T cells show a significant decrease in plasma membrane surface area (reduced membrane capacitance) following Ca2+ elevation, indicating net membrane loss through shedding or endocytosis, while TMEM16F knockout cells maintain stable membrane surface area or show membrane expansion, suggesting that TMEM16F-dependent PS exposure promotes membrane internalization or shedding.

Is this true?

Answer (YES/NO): NO